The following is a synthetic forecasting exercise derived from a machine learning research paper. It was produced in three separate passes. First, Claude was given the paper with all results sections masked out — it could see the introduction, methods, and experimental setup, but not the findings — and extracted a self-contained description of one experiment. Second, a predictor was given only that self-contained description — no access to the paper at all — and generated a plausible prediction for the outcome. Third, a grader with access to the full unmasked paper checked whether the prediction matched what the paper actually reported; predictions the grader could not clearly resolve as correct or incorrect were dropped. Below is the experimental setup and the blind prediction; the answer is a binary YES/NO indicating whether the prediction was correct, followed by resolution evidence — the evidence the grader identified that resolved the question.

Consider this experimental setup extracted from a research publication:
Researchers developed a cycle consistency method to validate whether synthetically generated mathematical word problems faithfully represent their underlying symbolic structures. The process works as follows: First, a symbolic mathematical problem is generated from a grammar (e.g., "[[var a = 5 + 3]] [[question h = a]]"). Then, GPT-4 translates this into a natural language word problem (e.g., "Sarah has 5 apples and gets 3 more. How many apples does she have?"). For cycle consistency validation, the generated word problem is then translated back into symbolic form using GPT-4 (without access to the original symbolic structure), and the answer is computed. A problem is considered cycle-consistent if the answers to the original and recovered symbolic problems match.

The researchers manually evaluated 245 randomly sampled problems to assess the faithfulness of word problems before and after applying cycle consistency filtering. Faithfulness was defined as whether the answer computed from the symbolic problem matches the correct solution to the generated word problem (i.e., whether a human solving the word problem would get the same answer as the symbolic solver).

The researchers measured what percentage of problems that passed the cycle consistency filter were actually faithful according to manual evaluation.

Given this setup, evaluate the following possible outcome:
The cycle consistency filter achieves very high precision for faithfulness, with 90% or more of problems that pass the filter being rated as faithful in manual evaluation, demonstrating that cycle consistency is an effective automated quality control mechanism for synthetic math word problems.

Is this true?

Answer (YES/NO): YES